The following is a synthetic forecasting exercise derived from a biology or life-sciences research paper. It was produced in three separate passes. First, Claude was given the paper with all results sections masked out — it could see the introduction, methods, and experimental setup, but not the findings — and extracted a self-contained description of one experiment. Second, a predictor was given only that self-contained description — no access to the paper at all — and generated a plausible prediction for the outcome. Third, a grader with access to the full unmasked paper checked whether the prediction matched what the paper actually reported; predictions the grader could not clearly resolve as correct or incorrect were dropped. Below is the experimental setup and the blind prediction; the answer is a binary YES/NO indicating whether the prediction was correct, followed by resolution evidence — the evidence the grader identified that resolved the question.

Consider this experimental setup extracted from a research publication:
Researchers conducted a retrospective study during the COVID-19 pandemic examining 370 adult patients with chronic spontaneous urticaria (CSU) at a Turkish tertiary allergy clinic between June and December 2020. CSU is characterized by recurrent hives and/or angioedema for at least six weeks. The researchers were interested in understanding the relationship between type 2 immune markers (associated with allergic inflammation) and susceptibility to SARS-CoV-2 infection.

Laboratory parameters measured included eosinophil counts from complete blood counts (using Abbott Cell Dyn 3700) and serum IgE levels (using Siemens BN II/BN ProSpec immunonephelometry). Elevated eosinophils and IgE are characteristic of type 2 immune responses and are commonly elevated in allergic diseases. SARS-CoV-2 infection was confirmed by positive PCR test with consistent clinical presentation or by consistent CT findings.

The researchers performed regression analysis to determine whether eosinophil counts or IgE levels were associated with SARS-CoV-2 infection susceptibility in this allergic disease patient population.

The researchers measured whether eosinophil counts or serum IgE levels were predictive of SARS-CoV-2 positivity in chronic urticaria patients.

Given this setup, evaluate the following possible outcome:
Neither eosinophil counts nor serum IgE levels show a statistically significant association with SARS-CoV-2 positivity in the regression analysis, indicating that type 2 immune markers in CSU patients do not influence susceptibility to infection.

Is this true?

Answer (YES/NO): YES